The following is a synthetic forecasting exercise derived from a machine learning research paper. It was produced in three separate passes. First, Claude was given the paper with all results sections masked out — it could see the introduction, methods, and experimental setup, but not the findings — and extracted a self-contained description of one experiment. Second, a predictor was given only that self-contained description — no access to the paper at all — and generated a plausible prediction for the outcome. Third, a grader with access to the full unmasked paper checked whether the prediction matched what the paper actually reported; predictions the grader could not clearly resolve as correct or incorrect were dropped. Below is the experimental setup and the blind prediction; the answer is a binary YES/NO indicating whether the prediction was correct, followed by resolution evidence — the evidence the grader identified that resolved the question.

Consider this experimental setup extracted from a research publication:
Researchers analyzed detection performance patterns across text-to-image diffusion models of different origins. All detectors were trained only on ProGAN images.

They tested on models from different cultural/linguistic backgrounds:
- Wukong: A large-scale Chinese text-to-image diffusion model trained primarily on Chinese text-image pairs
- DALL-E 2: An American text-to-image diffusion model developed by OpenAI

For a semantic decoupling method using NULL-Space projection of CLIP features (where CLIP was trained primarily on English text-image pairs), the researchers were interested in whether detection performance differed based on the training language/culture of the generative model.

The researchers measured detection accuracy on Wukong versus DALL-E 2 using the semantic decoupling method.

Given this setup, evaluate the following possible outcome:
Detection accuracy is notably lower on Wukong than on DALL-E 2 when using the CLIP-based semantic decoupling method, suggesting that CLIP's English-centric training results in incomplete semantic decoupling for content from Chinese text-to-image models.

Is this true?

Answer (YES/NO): NO